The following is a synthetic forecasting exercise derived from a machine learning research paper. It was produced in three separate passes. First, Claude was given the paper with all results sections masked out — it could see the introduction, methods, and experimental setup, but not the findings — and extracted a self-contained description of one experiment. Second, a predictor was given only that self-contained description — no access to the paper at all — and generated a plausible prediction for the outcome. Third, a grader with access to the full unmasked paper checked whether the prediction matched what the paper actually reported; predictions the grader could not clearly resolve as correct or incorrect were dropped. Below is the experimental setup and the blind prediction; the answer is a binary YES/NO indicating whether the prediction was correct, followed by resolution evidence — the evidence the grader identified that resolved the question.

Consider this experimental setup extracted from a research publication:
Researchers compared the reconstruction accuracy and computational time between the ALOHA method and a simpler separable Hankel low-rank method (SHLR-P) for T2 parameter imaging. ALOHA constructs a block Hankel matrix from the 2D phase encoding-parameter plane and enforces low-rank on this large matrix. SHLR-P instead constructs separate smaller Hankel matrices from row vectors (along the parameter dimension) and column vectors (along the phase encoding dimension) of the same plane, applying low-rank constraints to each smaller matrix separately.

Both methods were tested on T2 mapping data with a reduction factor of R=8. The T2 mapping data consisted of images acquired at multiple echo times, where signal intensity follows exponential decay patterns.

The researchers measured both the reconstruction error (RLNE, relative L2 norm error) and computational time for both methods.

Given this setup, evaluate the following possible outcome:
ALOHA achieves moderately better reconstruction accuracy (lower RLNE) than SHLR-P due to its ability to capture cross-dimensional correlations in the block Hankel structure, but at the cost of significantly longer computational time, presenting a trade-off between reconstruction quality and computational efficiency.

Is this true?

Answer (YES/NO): NO